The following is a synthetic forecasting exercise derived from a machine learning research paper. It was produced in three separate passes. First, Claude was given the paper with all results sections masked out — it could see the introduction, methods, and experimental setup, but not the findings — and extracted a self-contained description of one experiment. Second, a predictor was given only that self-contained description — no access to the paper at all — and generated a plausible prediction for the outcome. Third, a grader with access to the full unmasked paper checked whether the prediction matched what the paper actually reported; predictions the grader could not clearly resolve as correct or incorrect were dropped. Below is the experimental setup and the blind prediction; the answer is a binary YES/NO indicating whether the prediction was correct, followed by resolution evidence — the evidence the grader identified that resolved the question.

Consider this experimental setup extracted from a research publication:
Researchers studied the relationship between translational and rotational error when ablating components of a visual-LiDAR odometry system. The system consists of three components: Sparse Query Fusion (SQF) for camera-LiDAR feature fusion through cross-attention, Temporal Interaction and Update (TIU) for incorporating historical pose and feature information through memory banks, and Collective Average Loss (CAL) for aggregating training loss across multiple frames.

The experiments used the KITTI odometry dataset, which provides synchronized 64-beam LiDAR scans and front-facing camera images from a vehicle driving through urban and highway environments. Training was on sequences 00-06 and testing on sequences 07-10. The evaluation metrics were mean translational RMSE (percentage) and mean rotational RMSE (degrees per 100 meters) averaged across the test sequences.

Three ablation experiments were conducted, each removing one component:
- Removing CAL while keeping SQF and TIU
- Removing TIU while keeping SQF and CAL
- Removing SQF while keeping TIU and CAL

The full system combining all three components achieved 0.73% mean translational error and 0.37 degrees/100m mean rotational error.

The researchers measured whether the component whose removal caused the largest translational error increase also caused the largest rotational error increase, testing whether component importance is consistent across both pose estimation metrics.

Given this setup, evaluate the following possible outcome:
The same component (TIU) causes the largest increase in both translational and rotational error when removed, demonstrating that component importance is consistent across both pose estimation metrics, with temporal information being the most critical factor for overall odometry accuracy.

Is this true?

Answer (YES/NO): NO